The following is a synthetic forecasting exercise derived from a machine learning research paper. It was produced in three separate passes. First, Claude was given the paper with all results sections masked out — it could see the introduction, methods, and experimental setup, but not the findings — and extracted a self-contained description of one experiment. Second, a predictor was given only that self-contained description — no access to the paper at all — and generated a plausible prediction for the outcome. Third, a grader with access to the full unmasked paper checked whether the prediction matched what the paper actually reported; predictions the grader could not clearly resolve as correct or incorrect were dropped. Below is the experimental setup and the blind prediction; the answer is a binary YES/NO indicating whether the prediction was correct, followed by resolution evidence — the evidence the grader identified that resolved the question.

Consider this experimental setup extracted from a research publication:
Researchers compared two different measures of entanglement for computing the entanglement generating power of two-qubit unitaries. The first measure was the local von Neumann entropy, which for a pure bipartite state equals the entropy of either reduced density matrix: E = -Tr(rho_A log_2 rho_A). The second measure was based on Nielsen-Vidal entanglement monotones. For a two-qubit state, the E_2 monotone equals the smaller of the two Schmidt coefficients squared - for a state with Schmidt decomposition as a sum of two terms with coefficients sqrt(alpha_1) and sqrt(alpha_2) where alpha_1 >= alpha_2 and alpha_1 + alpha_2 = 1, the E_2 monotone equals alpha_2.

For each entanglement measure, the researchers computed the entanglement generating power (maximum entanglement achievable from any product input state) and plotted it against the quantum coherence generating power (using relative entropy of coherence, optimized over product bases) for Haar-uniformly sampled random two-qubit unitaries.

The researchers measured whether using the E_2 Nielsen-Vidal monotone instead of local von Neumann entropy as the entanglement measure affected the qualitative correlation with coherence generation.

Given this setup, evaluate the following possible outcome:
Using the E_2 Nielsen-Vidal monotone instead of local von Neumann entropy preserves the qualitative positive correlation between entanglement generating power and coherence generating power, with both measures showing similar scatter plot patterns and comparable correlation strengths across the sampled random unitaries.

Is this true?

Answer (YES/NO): NO